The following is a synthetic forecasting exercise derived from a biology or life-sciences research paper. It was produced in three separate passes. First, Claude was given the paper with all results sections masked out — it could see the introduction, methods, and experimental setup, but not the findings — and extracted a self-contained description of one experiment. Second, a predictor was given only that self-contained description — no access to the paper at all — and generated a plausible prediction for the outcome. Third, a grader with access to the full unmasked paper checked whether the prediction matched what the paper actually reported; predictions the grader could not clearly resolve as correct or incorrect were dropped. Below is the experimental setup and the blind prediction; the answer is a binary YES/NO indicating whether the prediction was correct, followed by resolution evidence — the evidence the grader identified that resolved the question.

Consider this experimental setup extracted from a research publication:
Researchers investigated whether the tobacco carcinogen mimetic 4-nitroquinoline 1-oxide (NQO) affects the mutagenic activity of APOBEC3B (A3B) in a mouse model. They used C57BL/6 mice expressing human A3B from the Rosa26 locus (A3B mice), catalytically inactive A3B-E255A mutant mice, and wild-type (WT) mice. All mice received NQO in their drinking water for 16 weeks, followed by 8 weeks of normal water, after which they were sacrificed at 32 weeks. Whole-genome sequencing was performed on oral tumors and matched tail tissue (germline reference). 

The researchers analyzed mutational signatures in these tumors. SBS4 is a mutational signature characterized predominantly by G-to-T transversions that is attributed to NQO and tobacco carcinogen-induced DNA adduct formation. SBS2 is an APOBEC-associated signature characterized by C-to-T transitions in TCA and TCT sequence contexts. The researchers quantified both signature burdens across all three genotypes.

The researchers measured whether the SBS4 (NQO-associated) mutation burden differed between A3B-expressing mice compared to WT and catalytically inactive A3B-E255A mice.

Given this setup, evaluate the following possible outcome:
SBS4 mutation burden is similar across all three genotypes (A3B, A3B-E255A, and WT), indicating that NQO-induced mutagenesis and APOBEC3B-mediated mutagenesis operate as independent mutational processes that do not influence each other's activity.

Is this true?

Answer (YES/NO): NO